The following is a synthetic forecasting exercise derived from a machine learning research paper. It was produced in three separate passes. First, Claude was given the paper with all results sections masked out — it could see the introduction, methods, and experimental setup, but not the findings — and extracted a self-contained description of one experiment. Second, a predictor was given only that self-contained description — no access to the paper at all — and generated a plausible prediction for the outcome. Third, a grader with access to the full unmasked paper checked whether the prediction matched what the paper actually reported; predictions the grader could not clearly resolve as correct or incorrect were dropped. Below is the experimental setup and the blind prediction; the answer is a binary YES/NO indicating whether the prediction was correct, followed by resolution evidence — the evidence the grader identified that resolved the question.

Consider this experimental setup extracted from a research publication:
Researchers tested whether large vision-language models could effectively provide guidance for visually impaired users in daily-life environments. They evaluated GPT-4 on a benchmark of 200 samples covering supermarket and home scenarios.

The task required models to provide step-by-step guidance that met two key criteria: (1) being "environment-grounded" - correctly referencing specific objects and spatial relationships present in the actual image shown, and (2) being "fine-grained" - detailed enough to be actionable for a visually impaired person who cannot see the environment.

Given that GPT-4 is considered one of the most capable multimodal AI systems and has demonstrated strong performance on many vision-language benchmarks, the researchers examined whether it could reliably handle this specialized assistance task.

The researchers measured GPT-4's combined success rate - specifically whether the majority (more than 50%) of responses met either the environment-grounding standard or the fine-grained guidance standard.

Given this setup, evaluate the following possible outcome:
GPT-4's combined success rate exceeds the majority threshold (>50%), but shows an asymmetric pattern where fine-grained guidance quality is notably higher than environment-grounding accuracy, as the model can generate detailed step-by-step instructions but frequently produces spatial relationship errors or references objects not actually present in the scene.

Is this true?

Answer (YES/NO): NO